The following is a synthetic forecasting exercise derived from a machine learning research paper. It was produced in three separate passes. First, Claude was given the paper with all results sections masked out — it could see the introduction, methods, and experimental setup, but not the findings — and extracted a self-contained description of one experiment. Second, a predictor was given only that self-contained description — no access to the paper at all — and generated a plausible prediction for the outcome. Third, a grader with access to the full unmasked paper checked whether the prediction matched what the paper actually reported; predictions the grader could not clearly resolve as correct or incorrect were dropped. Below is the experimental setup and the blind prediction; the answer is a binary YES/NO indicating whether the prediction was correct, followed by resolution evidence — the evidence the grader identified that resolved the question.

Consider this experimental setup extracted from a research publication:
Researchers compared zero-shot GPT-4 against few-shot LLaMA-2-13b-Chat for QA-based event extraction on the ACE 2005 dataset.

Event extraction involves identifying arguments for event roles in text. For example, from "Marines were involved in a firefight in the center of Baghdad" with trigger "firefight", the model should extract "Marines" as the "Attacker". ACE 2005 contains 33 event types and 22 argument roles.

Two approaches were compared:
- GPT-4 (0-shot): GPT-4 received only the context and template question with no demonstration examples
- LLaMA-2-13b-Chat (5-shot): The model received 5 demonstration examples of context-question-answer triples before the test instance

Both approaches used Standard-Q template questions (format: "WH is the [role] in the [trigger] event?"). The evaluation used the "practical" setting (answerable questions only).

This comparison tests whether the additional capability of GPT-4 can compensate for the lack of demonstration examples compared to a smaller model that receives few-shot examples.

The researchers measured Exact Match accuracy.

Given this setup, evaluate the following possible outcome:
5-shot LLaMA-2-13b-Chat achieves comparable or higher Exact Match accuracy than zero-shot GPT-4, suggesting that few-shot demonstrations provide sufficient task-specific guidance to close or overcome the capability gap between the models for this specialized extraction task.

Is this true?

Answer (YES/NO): NO